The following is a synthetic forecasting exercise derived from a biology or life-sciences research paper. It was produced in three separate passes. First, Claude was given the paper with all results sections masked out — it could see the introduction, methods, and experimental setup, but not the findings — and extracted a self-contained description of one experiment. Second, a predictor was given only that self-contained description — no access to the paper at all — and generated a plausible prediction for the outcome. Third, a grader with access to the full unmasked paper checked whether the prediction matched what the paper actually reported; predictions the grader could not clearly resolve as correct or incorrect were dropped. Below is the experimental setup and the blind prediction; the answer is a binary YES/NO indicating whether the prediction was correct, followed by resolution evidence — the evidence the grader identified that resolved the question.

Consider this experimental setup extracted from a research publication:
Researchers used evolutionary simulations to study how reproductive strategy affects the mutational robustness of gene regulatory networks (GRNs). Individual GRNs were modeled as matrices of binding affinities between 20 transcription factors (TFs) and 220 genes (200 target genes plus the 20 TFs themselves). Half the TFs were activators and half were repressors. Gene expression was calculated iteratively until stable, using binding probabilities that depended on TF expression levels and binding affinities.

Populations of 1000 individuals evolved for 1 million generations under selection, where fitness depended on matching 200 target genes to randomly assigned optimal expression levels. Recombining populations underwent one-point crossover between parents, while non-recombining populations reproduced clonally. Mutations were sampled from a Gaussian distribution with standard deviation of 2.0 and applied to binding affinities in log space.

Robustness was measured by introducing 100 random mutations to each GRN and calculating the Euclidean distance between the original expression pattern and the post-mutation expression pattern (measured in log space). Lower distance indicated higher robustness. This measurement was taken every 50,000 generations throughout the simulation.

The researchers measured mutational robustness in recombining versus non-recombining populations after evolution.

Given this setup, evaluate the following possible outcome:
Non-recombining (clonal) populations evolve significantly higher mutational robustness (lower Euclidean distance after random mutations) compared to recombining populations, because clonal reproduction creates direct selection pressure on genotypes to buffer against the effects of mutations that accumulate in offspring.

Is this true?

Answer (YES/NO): NO